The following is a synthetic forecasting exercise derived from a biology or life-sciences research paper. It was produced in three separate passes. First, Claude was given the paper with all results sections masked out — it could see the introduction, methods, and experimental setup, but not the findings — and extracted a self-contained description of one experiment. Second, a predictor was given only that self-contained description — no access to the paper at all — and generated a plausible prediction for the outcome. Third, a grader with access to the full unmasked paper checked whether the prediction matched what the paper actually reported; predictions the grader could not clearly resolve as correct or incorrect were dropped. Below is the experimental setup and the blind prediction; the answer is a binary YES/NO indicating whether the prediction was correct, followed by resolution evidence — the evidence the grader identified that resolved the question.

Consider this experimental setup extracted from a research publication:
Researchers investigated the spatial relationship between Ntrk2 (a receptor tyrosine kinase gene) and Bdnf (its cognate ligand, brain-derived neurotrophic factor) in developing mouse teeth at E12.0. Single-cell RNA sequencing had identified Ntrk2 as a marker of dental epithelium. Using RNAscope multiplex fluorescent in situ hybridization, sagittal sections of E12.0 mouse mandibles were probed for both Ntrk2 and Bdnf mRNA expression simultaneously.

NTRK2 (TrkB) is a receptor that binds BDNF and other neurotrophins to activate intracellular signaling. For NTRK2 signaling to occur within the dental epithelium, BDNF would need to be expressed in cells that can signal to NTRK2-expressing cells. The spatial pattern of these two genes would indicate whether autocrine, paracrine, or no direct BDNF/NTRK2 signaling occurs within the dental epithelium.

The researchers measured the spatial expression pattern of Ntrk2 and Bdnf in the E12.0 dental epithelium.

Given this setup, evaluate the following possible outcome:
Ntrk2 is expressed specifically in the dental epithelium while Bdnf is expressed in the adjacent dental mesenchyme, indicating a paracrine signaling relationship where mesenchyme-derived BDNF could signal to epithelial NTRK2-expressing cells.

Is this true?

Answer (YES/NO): NO